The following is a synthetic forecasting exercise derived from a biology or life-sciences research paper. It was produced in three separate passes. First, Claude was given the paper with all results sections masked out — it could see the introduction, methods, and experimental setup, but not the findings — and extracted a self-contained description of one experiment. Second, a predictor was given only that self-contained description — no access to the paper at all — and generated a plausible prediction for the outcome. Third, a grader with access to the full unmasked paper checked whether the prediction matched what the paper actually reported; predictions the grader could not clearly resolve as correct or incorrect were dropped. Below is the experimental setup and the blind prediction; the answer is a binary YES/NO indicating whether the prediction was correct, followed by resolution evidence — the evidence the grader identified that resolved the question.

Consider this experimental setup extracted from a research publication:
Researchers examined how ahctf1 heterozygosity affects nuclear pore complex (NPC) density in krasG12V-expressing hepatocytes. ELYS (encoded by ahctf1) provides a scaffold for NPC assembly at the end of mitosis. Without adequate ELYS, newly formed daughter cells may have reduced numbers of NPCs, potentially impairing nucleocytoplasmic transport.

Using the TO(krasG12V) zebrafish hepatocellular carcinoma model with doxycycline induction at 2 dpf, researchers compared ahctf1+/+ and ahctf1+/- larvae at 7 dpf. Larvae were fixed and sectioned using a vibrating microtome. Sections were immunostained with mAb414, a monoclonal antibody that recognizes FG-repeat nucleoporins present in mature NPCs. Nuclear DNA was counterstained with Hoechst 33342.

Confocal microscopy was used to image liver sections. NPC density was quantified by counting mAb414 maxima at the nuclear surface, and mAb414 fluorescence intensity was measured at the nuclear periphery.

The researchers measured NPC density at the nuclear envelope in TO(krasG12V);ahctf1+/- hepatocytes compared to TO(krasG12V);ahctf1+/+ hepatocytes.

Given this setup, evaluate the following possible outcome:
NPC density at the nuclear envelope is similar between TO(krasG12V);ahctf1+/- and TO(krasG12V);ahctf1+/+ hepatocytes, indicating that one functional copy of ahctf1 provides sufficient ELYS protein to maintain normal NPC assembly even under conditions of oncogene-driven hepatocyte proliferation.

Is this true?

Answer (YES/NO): NO